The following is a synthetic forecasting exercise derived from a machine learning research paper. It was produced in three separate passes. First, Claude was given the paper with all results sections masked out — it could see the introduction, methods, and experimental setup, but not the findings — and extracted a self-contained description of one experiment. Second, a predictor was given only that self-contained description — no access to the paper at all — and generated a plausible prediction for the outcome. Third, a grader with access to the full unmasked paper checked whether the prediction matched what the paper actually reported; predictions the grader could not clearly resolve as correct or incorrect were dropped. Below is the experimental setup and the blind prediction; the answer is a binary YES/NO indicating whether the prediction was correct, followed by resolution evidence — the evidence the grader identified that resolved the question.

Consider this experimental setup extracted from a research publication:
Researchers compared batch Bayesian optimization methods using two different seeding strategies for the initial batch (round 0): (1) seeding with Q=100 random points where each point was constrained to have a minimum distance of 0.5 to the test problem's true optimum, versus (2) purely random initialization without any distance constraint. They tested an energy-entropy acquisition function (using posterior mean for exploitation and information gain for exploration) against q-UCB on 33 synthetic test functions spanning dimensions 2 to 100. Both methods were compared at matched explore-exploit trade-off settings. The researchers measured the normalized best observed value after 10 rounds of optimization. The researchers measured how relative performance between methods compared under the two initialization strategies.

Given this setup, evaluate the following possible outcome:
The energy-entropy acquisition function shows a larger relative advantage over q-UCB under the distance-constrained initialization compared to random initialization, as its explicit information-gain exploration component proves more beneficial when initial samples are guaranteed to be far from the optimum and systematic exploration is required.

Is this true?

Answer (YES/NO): NO